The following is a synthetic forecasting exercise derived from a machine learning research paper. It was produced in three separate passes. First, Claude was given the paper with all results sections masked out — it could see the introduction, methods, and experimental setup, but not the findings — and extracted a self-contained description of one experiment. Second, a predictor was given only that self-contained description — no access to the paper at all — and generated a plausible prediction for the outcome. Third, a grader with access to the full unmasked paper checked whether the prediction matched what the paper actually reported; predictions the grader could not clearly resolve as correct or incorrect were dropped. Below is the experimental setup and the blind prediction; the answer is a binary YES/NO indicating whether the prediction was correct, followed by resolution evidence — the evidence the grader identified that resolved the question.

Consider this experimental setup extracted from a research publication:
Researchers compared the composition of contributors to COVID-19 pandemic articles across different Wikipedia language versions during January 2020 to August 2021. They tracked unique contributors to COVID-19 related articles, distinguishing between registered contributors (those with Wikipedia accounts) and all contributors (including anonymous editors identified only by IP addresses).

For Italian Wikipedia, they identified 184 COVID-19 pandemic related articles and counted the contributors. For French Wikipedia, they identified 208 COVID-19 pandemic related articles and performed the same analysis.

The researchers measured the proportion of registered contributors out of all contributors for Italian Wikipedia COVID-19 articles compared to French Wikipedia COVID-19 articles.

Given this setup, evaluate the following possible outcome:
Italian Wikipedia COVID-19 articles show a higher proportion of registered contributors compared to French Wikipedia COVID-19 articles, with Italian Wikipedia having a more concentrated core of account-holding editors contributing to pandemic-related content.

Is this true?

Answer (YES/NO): NO